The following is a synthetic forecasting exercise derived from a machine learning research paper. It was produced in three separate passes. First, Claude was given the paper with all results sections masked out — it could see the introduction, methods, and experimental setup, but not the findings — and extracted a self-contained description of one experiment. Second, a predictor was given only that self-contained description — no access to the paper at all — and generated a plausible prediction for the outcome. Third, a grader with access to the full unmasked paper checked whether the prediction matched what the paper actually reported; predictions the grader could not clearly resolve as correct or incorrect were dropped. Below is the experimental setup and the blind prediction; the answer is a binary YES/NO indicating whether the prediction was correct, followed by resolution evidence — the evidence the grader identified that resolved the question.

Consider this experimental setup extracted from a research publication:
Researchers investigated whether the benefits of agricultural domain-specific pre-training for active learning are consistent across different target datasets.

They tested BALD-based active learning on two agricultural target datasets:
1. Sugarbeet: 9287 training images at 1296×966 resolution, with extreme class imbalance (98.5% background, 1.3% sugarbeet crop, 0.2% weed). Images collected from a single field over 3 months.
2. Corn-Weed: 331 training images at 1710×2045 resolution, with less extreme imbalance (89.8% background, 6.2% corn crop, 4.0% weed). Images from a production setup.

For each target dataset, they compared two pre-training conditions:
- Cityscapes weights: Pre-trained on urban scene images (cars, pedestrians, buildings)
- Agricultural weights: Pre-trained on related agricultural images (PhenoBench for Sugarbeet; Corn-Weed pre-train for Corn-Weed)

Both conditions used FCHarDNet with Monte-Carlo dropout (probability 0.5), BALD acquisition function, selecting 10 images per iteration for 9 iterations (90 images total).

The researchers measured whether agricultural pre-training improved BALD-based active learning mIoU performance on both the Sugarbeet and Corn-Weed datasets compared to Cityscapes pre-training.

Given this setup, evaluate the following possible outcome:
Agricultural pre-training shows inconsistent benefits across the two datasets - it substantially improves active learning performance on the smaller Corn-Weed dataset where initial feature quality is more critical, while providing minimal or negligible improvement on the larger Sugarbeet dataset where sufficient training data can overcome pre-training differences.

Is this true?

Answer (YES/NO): NO